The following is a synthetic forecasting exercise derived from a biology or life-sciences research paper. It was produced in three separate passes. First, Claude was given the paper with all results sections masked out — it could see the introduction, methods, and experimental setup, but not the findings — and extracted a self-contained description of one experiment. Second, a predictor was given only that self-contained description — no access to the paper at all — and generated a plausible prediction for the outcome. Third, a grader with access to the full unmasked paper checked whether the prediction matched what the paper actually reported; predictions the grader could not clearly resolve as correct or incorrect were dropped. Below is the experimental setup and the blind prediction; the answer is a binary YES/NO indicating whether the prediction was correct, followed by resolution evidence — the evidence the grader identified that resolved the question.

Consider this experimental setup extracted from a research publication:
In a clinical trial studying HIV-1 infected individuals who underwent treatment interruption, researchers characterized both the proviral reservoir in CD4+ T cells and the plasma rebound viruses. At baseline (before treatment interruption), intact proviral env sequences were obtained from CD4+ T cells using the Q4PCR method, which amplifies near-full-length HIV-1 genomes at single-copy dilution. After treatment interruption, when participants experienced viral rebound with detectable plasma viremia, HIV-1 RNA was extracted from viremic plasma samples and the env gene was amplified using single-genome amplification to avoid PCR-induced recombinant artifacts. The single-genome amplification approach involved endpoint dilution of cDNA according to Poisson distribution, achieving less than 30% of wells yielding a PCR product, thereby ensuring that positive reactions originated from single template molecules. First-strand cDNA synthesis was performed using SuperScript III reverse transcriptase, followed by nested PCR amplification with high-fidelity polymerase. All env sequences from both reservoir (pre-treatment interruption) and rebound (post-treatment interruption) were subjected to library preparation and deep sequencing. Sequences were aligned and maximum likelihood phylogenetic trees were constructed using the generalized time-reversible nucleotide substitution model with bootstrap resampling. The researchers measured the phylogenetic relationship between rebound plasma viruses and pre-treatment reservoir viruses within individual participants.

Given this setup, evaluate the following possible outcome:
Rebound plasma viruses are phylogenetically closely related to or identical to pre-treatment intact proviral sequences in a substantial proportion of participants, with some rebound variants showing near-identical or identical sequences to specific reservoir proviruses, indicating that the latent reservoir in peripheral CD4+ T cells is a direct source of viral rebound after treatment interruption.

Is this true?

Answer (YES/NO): NO